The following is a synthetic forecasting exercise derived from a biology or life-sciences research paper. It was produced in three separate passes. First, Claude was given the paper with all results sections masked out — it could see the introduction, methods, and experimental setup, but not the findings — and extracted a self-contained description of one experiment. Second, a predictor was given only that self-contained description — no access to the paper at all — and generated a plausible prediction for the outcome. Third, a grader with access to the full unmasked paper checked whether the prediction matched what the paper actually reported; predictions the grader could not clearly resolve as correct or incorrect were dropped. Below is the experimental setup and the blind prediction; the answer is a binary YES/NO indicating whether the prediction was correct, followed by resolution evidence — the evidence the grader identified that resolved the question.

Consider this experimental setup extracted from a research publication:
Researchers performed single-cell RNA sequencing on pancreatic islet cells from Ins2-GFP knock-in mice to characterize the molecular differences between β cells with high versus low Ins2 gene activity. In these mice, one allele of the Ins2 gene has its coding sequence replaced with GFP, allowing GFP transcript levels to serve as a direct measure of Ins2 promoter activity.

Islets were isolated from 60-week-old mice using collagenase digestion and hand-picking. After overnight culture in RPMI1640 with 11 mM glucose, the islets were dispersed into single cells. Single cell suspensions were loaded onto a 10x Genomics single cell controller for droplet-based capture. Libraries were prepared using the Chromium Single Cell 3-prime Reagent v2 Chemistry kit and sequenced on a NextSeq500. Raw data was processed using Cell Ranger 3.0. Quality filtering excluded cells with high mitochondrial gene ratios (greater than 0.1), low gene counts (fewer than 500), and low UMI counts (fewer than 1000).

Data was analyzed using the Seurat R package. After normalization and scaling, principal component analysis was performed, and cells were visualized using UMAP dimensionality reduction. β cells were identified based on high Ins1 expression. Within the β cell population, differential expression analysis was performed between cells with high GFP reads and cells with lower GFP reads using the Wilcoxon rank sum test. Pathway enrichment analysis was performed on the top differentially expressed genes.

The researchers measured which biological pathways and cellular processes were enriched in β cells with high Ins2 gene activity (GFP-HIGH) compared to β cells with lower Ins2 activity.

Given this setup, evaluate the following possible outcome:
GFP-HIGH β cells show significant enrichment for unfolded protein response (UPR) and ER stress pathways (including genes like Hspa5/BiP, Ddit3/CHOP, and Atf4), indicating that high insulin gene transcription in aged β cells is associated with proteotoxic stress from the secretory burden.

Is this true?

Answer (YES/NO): NO